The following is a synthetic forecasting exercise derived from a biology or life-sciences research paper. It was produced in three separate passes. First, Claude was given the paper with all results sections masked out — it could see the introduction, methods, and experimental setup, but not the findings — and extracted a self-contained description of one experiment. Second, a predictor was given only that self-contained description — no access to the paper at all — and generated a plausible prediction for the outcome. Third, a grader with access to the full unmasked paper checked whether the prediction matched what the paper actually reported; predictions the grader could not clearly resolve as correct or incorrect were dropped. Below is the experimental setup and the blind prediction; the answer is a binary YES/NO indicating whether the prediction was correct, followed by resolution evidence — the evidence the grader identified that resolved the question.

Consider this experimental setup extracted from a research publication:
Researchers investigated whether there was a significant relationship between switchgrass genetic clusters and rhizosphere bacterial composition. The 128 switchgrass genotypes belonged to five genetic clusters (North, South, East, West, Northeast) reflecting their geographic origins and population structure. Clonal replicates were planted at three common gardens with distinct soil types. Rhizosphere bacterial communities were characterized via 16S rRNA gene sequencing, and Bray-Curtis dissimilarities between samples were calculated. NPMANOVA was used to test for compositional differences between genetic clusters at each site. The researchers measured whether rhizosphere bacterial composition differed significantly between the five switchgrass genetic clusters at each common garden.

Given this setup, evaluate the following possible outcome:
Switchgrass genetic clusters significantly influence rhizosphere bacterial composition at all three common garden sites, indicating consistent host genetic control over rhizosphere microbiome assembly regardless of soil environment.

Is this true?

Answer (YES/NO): NO